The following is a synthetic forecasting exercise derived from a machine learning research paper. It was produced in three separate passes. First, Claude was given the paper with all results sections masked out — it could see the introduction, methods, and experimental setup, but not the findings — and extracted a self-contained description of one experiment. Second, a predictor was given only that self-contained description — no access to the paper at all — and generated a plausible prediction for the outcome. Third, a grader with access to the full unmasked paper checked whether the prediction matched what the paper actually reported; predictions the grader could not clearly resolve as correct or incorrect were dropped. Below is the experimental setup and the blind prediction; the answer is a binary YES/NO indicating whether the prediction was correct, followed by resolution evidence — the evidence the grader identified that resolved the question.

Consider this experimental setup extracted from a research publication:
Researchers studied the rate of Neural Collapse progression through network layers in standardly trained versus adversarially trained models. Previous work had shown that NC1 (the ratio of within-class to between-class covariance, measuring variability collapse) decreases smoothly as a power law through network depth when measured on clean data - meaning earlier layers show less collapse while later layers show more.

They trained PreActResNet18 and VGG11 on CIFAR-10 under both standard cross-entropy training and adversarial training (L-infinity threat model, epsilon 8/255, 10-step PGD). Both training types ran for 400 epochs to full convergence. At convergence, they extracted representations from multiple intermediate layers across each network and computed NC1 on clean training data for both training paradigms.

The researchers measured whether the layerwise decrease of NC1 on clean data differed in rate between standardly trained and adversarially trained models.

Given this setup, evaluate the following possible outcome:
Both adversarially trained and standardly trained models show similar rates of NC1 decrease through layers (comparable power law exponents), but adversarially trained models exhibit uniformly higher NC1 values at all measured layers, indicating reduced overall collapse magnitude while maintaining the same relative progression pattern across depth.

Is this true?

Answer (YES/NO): NO